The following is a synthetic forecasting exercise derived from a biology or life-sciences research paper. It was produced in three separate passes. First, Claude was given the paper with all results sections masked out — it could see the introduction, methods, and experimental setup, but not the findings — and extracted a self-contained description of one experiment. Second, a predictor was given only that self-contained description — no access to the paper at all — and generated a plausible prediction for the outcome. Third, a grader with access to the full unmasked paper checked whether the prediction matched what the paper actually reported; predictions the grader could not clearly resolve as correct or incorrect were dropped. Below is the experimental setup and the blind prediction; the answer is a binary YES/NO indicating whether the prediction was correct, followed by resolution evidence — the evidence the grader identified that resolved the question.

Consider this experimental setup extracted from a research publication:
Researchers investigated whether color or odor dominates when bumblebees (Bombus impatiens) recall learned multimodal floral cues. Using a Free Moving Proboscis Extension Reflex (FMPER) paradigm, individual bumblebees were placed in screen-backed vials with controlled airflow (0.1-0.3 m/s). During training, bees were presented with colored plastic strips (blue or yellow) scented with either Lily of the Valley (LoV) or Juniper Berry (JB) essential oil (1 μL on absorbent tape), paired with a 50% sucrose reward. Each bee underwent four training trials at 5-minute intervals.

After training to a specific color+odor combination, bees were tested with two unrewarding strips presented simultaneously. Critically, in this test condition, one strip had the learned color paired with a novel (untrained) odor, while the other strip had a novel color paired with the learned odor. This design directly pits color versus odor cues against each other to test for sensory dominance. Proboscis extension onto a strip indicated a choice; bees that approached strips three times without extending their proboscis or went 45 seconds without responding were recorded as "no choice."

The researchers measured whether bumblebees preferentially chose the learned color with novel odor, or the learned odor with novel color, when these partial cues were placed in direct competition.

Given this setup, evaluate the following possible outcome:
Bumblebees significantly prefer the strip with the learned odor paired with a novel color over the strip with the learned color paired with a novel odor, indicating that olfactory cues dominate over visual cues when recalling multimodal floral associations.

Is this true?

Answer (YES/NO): NO